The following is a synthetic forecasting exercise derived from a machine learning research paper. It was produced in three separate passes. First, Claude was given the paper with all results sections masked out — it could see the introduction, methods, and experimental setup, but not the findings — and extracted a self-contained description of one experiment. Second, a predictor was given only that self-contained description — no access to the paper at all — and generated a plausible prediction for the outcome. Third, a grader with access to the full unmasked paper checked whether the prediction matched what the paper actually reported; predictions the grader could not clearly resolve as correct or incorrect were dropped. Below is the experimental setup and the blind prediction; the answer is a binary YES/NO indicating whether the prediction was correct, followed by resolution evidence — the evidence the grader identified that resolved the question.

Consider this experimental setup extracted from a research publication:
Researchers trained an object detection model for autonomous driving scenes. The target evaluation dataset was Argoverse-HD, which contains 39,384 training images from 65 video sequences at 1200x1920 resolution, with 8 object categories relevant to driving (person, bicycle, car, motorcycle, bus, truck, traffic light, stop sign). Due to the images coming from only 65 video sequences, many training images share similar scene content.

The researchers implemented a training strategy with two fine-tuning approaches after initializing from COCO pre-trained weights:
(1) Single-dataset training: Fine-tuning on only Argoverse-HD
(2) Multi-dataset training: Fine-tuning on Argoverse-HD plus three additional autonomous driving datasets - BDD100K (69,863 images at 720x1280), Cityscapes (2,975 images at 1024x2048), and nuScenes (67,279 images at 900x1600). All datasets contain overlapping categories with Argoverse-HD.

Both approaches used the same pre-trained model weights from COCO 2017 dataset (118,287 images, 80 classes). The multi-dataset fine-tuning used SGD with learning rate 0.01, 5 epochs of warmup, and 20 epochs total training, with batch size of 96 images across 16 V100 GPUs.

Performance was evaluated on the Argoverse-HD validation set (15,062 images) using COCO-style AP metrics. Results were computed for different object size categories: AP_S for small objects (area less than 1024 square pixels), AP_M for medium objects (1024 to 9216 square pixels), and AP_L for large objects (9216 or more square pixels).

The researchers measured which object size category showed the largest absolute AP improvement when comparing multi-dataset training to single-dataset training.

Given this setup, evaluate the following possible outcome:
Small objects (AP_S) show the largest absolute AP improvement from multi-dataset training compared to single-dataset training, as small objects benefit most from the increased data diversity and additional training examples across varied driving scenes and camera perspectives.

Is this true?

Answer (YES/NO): NO